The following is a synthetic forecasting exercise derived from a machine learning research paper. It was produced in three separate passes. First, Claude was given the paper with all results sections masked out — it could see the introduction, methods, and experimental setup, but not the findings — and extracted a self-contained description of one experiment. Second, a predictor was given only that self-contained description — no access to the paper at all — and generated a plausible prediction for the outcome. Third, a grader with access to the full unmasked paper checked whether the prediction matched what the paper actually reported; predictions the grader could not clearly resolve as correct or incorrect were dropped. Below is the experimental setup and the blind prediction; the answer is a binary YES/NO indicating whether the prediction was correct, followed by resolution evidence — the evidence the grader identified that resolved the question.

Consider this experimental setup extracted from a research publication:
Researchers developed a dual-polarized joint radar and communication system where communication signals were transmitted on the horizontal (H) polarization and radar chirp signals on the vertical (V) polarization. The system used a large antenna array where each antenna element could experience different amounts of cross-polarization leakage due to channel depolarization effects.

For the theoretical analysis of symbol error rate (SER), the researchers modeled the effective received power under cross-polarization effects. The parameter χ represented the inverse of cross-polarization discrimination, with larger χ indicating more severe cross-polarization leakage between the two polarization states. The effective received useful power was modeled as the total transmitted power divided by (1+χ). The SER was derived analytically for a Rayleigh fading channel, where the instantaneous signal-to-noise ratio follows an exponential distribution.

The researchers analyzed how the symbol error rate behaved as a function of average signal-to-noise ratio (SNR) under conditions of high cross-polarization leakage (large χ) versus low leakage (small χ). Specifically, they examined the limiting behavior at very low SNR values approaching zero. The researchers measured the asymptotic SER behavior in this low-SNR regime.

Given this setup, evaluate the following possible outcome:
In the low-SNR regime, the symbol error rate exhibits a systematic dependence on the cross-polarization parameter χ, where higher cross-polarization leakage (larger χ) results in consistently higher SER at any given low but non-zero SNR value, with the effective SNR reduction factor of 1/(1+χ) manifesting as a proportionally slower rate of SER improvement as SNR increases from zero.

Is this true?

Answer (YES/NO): YES